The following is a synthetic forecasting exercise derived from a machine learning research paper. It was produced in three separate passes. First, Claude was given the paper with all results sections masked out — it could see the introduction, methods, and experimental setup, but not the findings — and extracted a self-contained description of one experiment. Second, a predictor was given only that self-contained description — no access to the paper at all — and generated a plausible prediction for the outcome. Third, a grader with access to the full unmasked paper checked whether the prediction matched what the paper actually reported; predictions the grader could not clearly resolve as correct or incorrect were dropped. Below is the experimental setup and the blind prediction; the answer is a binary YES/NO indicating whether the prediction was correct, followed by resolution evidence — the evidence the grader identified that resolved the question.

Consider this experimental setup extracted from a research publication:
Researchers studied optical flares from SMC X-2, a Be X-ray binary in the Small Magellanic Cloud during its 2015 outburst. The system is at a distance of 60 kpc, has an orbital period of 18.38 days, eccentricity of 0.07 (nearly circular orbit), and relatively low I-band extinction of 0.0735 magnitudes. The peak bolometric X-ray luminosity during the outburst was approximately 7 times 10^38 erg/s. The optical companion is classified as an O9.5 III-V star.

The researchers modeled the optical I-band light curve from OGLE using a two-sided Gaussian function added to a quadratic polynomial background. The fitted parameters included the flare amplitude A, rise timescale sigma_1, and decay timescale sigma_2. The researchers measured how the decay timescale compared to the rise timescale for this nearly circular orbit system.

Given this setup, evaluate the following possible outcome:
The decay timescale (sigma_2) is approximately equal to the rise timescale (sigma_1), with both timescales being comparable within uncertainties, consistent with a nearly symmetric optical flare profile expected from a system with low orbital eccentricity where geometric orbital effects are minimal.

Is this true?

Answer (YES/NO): NO